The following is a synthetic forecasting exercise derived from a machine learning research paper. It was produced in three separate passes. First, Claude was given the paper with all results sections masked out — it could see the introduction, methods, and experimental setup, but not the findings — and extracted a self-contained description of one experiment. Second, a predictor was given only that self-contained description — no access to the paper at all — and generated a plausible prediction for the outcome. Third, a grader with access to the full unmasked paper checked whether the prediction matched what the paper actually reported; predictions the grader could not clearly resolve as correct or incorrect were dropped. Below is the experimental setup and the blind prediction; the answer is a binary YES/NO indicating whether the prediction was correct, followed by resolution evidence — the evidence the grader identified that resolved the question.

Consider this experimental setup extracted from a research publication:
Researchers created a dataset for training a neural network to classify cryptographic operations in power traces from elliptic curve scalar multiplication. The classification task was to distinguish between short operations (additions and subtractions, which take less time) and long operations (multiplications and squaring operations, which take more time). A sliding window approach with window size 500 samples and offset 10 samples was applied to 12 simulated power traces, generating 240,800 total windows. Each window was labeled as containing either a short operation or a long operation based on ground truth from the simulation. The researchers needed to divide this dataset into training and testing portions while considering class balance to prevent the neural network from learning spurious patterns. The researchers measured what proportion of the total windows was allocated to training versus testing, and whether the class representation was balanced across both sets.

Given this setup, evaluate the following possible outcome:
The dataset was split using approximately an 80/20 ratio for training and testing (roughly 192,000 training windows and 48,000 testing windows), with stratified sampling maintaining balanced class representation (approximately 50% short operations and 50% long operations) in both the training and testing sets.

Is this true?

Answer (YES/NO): NO